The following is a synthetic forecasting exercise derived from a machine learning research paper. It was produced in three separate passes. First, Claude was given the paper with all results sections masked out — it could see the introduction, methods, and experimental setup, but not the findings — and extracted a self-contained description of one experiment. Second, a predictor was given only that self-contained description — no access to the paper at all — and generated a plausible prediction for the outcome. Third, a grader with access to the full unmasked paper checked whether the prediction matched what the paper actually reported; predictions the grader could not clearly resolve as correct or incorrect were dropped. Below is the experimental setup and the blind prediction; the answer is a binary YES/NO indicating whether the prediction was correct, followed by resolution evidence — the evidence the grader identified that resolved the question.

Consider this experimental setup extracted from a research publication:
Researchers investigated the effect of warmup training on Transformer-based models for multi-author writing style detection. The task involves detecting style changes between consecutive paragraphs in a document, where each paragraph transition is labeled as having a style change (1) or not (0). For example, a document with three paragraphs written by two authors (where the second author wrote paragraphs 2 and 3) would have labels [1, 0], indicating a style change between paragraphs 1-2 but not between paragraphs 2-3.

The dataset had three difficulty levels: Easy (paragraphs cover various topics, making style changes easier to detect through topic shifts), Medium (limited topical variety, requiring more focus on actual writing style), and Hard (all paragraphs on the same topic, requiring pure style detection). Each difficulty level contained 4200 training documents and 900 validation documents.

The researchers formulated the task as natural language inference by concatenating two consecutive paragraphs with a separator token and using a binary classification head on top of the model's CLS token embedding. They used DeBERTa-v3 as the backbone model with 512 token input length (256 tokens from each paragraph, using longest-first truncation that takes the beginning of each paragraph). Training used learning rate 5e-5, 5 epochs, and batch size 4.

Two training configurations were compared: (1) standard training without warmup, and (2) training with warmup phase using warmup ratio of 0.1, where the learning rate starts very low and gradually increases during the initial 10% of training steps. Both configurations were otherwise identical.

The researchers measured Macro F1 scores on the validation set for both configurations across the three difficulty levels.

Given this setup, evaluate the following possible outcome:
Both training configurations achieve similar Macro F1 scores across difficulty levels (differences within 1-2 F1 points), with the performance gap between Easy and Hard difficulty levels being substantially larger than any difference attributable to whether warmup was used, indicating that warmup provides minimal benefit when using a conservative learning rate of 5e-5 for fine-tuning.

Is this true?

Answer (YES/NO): NO